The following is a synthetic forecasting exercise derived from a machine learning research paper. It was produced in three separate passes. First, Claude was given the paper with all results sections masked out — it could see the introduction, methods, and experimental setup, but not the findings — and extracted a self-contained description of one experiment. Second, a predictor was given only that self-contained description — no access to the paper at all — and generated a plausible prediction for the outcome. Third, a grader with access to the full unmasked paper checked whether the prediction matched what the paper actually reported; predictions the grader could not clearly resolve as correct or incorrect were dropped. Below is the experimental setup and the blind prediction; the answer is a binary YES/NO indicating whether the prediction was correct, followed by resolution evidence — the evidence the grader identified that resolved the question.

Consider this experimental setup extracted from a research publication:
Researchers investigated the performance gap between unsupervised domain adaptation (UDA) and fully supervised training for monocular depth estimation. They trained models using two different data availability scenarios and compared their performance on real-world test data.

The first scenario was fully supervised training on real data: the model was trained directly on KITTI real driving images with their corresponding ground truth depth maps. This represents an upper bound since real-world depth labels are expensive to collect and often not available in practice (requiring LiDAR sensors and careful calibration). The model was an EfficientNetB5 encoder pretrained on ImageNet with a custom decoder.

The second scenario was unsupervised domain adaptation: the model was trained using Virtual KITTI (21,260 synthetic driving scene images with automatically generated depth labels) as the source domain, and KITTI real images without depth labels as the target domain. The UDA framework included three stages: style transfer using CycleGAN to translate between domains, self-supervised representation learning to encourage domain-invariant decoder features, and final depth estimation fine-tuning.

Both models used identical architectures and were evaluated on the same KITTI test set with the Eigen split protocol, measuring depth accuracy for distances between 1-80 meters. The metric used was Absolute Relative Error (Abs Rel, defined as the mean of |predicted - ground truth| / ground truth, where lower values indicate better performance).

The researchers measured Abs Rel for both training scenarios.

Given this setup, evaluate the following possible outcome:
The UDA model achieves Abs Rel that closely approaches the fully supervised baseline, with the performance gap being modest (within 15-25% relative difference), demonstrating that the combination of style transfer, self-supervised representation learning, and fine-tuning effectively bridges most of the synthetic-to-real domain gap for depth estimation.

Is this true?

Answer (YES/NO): NO